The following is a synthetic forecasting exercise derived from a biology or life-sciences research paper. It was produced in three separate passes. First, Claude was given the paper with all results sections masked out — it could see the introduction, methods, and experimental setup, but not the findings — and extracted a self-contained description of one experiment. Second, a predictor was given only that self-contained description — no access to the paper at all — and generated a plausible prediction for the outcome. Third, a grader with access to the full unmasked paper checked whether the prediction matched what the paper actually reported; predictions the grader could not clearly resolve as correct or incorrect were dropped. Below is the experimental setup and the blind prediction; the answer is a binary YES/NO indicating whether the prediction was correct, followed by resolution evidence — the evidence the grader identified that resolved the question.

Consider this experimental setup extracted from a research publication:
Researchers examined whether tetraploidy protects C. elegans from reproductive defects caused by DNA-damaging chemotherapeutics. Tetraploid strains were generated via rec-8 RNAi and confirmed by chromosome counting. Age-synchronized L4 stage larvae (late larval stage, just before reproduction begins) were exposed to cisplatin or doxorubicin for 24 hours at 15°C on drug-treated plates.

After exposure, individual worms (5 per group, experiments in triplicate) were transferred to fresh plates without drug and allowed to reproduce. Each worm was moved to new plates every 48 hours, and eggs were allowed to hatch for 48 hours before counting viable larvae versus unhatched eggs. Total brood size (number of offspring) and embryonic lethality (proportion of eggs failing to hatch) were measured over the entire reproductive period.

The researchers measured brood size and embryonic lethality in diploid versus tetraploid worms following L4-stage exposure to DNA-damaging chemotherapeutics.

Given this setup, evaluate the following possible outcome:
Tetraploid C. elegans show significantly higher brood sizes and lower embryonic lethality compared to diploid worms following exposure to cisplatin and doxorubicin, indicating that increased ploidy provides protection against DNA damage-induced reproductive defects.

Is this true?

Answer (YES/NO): NO